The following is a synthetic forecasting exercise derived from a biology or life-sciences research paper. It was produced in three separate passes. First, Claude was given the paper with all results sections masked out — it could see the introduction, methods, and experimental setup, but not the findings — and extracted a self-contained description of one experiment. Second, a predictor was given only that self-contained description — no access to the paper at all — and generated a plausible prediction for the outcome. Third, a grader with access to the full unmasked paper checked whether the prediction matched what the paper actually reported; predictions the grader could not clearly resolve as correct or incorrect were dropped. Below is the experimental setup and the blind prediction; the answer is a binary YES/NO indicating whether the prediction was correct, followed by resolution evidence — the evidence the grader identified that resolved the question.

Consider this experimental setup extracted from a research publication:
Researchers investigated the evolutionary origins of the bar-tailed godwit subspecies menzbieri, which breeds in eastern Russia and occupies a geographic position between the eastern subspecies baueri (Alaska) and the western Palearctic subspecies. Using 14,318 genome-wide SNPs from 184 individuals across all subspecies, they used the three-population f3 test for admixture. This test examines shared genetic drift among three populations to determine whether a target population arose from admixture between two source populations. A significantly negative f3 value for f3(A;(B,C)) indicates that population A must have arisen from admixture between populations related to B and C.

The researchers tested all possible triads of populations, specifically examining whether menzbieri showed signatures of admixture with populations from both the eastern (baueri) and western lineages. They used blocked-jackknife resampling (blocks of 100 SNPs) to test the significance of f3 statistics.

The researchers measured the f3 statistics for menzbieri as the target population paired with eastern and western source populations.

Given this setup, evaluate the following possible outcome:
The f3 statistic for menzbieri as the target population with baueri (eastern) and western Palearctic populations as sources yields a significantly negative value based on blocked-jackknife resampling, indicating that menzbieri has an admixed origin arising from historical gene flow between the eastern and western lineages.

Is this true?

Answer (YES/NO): YES